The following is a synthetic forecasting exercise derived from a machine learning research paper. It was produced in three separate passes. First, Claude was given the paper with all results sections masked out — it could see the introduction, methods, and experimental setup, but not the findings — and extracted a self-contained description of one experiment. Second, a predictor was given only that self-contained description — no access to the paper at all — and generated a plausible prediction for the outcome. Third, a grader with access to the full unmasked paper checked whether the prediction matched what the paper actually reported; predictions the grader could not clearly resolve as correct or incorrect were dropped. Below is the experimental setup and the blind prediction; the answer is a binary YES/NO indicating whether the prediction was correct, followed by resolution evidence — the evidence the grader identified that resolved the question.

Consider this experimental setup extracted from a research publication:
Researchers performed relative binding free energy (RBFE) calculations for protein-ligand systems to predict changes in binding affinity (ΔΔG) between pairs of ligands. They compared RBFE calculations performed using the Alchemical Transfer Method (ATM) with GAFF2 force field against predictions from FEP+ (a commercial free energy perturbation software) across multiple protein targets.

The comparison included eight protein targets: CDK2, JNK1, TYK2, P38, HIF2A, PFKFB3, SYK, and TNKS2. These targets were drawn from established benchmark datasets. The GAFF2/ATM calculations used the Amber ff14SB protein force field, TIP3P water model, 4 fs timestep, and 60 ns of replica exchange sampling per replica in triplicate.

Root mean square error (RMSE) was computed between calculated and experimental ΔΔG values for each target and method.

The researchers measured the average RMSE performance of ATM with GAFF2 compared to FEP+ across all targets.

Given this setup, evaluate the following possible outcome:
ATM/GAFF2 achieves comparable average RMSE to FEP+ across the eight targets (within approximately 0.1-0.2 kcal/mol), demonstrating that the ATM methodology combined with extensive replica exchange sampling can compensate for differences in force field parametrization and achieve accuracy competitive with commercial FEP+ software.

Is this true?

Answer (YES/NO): NO